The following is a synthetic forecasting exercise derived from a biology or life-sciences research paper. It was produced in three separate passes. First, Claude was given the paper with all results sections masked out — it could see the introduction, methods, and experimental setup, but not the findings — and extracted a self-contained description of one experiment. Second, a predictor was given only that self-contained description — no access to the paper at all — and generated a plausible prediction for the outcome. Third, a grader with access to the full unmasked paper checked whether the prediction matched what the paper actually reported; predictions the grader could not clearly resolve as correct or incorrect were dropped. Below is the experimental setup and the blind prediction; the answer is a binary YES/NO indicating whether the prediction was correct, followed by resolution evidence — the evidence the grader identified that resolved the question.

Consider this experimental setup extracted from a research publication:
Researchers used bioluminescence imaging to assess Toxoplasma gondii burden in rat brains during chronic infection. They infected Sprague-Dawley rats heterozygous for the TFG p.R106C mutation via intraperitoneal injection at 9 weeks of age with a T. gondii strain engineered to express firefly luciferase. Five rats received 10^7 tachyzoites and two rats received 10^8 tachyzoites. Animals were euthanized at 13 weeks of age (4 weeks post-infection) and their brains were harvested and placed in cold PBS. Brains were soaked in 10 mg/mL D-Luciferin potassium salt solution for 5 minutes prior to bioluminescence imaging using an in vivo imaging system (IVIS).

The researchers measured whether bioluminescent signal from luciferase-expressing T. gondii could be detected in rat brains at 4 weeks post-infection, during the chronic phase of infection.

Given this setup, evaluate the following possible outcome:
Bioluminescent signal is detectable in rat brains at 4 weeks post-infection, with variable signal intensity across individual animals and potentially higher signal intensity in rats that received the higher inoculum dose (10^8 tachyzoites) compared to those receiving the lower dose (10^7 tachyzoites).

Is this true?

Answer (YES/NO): NO